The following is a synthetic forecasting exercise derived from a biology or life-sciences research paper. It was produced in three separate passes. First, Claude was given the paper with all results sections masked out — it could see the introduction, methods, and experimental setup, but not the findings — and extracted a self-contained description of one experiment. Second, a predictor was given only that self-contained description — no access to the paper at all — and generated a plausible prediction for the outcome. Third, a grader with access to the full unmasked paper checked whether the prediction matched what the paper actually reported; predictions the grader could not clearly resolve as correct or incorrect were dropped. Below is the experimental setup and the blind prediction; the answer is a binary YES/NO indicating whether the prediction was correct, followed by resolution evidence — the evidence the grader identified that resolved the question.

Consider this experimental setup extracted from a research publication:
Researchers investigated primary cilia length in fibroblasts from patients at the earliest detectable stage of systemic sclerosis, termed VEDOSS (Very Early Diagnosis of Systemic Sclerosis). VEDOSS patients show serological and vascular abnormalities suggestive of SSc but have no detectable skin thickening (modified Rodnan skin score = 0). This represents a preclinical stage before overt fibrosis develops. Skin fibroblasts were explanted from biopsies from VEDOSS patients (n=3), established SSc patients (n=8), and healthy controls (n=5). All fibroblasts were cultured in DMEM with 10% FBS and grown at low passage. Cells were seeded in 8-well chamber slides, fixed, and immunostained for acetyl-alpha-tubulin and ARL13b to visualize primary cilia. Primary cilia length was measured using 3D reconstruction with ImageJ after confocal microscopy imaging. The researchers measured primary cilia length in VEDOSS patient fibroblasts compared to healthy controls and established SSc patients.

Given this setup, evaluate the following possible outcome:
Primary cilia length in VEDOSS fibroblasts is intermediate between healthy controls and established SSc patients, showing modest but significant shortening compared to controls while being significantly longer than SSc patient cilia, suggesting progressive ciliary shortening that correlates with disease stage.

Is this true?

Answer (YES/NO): NO